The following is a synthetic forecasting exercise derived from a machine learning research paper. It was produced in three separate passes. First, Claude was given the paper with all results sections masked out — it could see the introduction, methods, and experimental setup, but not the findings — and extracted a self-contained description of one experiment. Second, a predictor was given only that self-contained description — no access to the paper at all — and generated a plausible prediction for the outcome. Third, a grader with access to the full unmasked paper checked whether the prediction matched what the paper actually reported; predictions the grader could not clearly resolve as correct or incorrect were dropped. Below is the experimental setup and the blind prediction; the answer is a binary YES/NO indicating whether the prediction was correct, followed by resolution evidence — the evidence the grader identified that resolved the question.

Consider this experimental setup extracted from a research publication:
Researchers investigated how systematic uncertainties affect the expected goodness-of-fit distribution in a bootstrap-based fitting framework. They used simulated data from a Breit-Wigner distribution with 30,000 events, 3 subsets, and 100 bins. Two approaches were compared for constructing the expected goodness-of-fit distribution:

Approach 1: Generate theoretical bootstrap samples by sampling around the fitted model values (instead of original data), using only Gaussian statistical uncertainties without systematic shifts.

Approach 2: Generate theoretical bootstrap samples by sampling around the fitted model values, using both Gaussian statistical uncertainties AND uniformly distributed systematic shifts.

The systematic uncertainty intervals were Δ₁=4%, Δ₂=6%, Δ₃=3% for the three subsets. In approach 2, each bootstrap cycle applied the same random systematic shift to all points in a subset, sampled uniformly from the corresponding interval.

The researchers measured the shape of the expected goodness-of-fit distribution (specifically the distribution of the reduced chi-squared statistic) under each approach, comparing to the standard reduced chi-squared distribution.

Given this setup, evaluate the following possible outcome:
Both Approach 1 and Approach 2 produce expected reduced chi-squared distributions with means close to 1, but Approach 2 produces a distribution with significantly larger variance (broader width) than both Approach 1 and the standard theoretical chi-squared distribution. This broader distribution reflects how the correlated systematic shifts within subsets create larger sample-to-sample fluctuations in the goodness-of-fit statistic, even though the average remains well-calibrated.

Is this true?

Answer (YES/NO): YES